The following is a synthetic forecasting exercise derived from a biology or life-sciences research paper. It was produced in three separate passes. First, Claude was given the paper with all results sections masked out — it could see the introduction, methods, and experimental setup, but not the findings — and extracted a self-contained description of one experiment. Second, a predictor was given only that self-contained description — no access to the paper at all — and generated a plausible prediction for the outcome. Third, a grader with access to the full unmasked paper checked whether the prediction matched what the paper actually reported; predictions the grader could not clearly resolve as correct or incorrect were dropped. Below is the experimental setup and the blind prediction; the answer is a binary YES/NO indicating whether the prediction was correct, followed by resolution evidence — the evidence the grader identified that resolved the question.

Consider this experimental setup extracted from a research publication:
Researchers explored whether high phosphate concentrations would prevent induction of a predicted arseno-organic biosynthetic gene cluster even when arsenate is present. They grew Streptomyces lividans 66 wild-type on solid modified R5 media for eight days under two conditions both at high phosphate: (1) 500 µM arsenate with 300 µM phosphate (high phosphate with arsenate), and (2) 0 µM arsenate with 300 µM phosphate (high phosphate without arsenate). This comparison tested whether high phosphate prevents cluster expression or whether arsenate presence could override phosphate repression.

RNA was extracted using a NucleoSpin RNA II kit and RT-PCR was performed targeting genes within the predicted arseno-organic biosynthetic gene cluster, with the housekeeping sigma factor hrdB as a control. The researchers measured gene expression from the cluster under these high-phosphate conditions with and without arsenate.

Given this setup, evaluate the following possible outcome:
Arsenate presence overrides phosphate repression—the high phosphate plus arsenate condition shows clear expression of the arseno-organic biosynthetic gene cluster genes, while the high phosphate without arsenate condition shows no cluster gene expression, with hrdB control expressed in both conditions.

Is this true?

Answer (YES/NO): NO